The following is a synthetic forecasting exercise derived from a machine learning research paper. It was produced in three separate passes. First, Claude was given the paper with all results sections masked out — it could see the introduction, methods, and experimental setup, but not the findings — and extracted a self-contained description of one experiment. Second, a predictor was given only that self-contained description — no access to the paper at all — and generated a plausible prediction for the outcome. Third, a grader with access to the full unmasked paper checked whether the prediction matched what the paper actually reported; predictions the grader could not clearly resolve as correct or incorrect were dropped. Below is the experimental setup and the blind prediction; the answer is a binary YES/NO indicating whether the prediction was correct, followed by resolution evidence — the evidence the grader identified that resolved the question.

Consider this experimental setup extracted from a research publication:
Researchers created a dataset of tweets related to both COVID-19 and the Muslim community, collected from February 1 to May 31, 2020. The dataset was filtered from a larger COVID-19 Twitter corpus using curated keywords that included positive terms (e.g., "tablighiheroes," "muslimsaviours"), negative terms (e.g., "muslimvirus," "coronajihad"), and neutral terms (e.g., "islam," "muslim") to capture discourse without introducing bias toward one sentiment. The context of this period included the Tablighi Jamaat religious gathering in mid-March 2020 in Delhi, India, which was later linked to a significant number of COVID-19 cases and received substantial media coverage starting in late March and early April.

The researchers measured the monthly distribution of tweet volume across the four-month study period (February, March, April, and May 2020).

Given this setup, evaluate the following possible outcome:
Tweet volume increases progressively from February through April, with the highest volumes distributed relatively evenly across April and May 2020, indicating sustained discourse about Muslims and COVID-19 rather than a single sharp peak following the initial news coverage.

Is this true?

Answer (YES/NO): NO